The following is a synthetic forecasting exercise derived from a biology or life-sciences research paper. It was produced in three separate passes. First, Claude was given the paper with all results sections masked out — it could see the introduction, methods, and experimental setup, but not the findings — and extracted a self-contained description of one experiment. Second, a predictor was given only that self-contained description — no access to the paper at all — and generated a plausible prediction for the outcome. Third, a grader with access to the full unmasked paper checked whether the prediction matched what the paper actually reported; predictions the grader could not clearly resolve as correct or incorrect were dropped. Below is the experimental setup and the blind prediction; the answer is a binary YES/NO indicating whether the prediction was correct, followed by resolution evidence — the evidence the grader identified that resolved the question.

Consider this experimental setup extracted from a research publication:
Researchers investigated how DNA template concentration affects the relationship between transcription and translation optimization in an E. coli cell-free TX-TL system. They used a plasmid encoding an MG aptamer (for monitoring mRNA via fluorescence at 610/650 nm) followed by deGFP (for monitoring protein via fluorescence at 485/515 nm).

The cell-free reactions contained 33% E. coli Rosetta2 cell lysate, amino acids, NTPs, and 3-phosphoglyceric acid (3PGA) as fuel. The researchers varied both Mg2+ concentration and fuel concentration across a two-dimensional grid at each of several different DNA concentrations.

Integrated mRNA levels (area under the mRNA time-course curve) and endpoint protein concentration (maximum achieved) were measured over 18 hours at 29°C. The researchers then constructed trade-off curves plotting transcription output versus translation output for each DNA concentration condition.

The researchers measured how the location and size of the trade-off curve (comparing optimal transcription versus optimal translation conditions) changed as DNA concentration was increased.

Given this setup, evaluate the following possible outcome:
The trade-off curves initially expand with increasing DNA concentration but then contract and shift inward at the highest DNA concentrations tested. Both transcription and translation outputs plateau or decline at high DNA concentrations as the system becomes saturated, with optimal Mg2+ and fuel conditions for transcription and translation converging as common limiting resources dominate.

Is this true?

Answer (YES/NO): NO